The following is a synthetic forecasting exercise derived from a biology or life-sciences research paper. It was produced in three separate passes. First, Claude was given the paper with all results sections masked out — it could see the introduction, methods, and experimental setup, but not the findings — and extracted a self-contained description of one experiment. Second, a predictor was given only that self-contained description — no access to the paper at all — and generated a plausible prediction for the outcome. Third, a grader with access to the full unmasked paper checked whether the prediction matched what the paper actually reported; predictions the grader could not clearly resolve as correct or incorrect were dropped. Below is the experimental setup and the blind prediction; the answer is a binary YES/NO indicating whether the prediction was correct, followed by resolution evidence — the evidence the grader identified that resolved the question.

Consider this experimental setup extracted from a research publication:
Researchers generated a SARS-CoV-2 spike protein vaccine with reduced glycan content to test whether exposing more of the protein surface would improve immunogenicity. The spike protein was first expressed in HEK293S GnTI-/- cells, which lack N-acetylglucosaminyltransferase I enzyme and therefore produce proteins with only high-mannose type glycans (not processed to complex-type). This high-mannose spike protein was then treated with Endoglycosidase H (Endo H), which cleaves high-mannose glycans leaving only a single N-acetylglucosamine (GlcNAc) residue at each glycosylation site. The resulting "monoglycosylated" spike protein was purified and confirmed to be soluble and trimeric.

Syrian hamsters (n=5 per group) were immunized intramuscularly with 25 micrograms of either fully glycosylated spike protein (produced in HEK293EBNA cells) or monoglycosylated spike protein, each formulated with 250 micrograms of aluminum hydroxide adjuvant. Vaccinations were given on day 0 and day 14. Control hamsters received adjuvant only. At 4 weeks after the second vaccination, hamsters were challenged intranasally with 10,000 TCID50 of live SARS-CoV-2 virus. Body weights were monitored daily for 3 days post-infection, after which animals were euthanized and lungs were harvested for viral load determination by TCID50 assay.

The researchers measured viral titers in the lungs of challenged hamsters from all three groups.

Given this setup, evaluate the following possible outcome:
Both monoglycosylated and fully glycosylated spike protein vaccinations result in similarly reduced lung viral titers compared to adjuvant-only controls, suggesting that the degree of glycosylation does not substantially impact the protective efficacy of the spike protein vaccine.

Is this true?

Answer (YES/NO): NO